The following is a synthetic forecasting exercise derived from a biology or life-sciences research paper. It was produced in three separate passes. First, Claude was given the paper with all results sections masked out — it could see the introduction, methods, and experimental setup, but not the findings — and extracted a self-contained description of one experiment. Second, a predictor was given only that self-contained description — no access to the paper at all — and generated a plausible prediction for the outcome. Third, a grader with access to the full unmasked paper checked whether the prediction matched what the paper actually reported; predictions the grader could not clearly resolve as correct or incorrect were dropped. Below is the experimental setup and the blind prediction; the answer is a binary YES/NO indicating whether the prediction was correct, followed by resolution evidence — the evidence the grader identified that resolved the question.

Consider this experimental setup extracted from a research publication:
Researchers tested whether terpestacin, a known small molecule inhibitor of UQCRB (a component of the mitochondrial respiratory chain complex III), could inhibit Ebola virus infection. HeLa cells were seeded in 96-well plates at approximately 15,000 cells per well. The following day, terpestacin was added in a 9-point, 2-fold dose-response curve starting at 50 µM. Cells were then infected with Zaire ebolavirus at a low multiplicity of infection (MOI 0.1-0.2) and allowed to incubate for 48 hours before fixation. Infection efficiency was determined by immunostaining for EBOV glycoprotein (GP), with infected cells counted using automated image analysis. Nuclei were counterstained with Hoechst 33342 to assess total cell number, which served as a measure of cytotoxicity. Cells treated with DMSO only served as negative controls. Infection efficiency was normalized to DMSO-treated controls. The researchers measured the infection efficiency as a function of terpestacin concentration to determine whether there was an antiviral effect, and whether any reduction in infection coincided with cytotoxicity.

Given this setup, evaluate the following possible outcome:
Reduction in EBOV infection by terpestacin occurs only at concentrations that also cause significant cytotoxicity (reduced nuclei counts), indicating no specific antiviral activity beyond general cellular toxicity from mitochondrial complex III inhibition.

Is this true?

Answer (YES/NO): NO